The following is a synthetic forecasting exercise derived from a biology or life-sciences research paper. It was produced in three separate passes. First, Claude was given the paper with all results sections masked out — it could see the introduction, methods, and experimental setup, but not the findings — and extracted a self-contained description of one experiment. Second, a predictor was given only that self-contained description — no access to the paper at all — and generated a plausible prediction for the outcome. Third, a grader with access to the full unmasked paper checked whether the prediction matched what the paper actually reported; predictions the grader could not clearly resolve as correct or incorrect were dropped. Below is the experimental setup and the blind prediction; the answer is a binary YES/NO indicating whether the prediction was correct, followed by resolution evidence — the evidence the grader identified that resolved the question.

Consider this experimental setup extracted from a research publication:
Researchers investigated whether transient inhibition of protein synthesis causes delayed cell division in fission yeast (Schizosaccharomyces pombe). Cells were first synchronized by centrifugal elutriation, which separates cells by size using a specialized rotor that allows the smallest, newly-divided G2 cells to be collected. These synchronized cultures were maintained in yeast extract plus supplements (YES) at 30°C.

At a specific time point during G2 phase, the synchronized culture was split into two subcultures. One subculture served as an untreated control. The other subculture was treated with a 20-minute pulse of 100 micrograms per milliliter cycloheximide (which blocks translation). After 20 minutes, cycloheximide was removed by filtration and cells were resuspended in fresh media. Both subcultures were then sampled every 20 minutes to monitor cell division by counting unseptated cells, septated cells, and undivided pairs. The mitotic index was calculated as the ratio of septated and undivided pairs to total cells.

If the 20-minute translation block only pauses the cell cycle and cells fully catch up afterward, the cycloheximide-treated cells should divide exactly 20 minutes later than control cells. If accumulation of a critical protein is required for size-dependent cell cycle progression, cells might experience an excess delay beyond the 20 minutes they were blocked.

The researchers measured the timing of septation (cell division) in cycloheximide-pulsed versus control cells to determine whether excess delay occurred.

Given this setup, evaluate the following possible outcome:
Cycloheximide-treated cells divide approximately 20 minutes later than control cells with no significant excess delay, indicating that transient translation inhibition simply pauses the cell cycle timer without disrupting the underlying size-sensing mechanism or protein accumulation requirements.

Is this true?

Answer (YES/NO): NO